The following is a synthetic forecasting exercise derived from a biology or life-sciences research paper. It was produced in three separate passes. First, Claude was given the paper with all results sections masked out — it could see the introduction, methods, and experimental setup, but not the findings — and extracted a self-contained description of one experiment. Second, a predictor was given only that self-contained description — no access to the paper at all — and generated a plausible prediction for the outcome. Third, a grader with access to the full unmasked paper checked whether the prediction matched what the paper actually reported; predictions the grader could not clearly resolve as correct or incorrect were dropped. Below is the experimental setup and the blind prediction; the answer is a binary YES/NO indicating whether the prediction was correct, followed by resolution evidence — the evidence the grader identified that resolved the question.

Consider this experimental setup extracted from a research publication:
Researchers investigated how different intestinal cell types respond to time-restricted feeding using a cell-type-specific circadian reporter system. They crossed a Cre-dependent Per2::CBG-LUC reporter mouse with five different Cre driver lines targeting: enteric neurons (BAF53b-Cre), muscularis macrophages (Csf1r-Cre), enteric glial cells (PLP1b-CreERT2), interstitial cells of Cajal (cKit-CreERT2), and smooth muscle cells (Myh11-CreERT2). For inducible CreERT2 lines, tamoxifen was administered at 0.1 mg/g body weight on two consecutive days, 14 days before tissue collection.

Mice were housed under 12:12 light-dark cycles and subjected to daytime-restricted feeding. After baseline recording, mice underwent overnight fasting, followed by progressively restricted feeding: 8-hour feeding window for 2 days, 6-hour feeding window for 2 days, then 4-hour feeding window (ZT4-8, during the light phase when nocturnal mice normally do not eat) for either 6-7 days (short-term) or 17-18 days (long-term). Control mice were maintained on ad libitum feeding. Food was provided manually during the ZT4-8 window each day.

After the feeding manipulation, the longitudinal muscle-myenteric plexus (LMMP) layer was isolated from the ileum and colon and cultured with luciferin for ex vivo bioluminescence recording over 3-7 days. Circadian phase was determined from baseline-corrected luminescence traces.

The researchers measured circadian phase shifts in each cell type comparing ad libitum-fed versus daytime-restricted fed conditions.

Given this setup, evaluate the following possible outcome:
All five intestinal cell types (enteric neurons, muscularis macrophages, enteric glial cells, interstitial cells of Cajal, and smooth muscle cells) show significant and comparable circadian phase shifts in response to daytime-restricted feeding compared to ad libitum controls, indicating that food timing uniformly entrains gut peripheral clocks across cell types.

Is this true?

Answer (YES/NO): NO